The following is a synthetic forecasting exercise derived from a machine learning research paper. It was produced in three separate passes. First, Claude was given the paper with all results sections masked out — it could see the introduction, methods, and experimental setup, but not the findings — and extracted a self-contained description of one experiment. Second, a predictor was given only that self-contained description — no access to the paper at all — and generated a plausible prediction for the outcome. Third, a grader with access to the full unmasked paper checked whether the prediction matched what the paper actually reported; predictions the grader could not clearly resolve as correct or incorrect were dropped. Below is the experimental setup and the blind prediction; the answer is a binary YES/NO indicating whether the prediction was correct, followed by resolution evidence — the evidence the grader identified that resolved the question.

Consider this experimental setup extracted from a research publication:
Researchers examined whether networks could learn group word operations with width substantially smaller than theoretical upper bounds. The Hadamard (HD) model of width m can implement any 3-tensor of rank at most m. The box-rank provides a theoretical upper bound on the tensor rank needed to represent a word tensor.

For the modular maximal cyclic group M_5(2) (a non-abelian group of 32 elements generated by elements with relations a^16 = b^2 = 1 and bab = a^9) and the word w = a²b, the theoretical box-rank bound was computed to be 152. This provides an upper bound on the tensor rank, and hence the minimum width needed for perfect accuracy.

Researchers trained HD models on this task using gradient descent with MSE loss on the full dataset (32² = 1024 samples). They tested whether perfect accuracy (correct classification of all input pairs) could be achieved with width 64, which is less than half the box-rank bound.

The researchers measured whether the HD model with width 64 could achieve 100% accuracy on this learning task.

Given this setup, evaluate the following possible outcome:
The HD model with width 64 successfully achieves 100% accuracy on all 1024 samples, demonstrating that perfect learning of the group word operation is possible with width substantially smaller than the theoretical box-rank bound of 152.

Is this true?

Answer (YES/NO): YES